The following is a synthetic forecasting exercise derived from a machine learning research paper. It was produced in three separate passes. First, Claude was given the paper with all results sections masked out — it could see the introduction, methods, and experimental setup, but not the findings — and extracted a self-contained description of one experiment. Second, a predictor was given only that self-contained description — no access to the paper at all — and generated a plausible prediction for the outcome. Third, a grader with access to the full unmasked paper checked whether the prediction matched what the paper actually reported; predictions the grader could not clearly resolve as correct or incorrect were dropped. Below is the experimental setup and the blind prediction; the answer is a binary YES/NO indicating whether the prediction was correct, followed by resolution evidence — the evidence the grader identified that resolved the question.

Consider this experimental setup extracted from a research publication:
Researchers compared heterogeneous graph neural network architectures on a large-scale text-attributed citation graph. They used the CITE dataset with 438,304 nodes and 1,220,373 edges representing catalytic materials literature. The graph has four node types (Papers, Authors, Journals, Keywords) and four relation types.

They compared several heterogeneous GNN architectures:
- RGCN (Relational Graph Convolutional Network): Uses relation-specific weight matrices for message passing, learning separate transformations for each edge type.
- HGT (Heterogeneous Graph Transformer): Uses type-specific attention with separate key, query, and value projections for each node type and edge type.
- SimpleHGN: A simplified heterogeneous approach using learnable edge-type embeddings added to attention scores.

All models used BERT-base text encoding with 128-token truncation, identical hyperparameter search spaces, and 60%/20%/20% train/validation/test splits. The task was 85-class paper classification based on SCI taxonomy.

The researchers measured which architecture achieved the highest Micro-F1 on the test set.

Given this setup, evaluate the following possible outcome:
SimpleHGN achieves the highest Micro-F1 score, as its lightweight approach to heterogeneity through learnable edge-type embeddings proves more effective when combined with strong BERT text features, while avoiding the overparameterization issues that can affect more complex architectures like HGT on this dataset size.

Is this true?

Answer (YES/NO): YES